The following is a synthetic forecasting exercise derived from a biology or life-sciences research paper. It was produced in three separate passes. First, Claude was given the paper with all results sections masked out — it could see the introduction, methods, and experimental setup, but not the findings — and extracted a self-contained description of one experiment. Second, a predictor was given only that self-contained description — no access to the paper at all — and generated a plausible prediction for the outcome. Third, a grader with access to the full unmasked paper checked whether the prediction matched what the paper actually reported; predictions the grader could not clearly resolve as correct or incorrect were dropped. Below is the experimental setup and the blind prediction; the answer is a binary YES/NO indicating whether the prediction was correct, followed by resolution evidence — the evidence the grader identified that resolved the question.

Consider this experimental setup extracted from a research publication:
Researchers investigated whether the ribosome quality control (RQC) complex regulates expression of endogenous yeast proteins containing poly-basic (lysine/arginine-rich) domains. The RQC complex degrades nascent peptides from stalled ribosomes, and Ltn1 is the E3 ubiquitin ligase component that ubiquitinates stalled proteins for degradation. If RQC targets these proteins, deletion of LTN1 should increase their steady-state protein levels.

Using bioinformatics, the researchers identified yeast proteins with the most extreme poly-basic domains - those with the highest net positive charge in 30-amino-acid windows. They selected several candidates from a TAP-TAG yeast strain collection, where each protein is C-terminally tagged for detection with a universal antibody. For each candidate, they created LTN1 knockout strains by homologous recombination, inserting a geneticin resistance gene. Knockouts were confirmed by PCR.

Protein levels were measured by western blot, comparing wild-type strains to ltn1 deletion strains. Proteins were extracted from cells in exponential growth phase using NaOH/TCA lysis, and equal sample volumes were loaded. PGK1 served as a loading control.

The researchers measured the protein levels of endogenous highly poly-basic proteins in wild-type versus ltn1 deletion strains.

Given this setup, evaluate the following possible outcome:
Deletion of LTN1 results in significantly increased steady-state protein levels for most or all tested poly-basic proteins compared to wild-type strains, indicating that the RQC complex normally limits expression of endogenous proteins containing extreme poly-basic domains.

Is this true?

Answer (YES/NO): NO